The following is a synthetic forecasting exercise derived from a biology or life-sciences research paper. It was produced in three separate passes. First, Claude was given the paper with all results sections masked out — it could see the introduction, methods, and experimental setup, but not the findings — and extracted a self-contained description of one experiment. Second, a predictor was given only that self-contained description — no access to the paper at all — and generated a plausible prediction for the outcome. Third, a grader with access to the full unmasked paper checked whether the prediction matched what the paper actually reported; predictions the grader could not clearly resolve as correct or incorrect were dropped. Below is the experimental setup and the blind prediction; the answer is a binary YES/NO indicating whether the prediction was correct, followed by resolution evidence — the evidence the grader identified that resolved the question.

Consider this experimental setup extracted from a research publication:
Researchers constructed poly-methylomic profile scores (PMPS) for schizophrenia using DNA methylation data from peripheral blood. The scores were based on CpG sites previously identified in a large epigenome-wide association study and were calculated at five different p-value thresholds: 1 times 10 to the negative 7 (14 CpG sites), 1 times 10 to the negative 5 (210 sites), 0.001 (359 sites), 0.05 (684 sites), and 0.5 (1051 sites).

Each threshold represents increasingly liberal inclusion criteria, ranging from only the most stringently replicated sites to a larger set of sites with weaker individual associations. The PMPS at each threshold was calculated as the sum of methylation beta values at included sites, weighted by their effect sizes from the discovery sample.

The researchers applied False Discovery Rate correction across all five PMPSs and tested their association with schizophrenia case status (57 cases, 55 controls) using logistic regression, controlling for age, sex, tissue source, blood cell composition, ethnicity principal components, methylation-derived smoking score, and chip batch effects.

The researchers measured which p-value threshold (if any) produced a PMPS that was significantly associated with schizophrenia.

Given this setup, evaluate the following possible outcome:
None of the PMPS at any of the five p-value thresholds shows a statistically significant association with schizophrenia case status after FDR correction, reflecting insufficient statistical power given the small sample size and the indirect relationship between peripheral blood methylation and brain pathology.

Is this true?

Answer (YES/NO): NO